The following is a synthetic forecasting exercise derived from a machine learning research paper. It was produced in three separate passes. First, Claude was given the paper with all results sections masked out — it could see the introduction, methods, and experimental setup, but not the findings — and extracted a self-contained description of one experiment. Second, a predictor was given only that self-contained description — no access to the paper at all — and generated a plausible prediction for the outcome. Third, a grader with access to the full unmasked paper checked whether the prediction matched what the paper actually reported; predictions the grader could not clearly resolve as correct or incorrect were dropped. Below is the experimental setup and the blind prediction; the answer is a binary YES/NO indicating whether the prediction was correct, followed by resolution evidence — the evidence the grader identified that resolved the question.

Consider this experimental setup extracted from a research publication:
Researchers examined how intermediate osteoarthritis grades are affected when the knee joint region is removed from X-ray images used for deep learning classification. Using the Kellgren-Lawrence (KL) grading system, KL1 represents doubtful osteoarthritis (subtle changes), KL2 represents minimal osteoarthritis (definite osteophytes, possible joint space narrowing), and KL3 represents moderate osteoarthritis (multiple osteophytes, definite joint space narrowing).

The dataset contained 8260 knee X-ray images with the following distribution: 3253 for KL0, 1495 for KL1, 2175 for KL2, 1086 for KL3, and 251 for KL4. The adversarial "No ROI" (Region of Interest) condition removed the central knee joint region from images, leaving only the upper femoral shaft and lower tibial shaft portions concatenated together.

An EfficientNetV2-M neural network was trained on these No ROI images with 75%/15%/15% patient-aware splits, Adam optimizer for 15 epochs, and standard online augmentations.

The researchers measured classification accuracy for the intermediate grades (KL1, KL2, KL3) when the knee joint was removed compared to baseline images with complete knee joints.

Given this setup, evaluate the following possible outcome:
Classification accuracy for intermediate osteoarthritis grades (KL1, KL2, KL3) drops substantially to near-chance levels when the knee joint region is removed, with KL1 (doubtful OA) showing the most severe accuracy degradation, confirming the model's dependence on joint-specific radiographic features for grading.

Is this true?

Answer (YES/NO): NO